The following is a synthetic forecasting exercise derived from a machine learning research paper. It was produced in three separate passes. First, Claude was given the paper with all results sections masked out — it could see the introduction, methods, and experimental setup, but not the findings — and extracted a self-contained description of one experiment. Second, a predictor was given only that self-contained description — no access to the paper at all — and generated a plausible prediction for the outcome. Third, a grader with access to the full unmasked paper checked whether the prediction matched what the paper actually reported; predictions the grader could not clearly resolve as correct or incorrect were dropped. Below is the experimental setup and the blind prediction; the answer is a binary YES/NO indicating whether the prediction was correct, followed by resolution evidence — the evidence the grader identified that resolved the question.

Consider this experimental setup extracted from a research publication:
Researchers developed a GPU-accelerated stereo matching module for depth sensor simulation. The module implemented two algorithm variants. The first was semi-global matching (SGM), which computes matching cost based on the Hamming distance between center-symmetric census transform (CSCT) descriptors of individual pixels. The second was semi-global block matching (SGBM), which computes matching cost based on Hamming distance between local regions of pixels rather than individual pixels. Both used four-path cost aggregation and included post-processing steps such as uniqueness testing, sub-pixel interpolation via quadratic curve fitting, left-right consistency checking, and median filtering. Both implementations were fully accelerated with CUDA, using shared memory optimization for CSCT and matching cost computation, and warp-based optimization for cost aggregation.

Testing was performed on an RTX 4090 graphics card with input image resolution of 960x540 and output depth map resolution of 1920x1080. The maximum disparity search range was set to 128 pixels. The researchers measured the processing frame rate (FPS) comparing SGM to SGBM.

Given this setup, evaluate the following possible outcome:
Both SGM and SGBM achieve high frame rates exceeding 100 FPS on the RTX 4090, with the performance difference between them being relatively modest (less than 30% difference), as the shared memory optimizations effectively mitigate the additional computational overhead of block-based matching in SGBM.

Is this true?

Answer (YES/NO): YES